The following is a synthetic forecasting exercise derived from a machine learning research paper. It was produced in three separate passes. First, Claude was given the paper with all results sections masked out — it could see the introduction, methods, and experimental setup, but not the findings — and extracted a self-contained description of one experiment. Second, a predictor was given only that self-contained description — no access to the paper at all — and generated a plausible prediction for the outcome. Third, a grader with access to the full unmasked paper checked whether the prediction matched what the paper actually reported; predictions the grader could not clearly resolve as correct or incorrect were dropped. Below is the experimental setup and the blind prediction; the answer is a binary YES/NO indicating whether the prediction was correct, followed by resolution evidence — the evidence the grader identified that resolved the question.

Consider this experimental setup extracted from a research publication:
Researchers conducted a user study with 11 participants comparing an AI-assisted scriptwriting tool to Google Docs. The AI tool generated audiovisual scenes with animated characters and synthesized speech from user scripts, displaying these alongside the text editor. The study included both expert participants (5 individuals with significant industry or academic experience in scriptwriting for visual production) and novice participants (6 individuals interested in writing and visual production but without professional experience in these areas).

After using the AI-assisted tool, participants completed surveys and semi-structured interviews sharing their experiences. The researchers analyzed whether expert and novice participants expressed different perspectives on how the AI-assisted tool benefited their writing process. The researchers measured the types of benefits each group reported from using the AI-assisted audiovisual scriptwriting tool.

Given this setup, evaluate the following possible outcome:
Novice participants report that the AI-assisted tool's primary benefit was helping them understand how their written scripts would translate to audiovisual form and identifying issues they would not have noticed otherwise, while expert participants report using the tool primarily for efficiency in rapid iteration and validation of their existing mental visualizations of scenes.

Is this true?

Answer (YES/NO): NO